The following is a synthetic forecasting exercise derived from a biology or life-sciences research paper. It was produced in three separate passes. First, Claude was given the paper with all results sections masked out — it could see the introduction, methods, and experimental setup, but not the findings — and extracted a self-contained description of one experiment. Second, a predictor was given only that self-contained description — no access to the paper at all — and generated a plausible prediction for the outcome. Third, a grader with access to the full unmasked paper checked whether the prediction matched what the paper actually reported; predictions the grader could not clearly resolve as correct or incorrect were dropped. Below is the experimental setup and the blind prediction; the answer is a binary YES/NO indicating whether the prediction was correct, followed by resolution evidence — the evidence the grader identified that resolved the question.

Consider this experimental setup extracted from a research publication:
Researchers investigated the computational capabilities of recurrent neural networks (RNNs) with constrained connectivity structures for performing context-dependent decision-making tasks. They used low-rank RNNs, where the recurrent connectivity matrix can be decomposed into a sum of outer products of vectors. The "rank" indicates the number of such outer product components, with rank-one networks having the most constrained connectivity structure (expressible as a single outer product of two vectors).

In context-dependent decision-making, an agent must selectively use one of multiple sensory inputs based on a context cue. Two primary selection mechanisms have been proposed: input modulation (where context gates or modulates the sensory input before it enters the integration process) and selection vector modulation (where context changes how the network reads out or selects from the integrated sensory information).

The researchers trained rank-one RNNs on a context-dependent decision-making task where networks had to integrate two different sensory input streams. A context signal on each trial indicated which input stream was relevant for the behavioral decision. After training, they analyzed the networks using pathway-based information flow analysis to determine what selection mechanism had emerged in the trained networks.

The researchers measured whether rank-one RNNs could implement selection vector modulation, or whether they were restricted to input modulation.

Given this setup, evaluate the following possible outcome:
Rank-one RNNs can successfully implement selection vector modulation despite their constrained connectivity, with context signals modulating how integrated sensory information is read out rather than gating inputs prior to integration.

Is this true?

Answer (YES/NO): NO